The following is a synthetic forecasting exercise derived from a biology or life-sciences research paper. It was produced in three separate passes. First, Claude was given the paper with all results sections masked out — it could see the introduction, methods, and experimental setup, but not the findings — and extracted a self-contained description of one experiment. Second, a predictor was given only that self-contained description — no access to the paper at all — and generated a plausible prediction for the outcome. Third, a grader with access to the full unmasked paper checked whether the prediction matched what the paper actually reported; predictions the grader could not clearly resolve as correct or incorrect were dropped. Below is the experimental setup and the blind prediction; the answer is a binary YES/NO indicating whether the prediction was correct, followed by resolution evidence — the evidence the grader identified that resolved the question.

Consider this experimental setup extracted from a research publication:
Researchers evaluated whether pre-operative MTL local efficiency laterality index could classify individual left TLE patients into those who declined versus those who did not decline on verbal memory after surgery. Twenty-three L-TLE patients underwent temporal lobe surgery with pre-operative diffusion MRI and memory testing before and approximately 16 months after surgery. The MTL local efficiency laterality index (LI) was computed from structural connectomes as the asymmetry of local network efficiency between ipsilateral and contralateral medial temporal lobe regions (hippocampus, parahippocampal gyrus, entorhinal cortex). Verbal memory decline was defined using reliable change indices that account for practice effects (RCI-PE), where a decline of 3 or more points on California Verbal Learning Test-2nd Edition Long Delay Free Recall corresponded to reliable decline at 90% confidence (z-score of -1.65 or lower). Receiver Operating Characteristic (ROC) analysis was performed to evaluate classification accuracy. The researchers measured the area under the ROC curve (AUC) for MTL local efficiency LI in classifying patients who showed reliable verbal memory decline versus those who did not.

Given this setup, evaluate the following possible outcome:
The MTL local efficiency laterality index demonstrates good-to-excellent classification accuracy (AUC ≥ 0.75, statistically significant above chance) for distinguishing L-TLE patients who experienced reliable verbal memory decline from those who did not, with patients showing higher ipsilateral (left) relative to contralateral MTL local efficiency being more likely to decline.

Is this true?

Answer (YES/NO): YES